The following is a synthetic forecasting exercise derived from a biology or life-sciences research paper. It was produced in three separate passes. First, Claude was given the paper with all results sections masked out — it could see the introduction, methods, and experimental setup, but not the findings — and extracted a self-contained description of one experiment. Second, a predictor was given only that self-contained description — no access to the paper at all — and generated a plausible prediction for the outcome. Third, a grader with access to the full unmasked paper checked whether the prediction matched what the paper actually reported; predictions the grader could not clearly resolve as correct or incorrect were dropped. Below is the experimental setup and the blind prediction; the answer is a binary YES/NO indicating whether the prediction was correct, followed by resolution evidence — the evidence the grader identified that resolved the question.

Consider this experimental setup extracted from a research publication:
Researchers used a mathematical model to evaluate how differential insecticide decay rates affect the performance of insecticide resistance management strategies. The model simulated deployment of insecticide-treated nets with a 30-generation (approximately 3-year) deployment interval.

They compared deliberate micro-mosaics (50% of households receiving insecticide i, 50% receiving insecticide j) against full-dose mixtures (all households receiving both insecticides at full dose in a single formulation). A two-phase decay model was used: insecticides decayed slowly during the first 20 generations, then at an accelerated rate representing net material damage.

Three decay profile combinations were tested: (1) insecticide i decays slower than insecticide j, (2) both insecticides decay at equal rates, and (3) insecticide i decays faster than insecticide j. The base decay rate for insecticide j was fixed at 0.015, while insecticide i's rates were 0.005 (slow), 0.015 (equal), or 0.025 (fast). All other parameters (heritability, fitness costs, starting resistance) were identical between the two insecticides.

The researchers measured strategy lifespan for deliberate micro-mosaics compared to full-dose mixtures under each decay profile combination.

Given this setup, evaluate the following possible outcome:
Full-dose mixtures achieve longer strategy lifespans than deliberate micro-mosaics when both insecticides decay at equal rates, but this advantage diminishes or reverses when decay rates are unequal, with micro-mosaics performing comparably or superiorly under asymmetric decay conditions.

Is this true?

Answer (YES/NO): NO